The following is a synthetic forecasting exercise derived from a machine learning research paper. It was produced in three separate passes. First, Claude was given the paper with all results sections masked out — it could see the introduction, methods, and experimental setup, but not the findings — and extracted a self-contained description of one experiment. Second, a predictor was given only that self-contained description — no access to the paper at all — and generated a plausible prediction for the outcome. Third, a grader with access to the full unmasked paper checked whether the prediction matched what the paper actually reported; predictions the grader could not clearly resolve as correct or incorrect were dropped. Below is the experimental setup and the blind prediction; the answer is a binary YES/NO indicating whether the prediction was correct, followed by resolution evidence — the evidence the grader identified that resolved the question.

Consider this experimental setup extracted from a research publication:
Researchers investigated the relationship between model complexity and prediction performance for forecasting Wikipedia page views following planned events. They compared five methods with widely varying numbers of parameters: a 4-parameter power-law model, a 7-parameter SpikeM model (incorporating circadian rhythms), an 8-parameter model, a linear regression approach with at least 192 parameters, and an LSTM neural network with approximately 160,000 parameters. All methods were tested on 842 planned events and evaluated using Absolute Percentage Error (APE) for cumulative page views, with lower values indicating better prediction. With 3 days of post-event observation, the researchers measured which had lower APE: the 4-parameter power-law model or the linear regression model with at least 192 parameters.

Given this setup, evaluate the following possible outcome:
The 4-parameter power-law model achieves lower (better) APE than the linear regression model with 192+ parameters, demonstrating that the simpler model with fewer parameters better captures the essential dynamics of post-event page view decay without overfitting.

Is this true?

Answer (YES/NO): NO